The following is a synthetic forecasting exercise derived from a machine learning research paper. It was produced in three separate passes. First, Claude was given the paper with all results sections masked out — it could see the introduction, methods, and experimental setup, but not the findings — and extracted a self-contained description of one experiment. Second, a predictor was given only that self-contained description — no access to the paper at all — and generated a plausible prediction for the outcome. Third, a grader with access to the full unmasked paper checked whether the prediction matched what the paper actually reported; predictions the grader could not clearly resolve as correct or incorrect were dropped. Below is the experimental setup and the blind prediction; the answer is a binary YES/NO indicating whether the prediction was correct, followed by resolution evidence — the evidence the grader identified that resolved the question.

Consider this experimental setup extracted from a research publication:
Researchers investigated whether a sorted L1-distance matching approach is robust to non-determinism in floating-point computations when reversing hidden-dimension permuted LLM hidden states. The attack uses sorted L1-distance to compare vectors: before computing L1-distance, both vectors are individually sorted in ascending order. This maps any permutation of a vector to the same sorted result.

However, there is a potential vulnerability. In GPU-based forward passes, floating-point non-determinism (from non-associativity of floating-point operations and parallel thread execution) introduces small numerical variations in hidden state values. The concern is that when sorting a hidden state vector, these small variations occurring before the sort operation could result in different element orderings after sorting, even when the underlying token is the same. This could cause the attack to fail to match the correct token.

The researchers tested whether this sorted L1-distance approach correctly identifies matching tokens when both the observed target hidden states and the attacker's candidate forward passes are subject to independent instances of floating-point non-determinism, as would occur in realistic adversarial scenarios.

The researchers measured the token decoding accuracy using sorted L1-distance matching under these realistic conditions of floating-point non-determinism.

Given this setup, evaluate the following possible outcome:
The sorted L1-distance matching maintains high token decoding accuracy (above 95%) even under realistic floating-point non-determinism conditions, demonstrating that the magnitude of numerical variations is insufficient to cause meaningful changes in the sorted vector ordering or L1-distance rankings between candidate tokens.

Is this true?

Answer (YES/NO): YES